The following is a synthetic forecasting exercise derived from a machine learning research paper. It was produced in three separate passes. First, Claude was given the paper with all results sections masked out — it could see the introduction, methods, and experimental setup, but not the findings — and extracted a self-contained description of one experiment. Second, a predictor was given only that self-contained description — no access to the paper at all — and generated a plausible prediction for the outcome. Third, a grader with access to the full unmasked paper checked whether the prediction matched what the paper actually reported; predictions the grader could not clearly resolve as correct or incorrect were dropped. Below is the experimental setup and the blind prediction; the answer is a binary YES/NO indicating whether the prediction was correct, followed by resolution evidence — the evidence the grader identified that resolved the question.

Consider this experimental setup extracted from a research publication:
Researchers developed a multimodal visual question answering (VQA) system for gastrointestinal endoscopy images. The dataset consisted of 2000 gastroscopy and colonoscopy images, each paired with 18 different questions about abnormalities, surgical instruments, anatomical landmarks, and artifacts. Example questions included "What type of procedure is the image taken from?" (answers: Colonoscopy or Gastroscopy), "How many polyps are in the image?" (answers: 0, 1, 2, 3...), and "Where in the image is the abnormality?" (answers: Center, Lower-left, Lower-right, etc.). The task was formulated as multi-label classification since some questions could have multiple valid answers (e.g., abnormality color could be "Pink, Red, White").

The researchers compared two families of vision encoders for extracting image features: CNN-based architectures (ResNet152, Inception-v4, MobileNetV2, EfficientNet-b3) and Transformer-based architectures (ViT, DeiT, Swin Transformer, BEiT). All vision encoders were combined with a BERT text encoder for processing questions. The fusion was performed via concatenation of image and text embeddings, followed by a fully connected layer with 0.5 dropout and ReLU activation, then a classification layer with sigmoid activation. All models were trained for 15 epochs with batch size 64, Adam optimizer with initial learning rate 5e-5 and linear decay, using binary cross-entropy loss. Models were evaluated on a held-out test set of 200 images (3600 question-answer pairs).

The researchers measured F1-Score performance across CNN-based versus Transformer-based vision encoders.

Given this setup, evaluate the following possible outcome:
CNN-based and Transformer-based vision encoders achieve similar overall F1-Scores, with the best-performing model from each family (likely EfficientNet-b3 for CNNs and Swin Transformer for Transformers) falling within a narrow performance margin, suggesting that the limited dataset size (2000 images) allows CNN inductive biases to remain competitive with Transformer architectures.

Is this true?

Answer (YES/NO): NO